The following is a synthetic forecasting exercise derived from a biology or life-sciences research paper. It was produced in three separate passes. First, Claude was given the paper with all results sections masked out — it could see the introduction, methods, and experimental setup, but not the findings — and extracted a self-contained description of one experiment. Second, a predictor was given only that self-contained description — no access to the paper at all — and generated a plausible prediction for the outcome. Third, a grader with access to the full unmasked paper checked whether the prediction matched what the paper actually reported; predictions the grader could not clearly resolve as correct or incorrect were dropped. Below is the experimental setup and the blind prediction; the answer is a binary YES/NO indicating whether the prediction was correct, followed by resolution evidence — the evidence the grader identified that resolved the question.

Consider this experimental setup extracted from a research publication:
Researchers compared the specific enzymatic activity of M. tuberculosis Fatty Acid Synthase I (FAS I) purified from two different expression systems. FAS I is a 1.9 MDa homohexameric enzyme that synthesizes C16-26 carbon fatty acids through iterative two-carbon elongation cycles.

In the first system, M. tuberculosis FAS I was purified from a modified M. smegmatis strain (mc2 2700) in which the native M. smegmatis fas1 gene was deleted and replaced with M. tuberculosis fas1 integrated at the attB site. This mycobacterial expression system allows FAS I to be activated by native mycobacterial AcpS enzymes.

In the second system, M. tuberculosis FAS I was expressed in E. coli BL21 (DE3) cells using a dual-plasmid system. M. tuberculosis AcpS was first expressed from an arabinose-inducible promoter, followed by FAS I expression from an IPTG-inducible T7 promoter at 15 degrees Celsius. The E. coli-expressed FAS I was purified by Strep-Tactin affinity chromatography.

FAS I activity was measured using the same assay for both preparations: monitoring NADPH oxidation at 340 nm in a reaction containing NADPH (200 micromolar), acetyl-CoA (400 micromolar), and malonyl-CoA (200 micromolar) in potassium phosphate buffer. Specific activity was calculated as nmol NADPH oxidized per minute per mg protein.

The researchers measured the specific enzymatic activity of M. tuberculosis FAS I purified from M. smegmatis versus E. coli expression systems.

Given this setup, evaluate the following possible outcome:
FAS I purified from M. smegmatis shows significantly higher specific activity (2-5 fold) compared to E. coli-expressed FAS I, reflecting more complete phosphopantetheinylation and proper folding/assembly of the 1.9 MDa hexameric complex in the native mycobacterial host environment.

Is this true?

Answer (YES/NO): YES